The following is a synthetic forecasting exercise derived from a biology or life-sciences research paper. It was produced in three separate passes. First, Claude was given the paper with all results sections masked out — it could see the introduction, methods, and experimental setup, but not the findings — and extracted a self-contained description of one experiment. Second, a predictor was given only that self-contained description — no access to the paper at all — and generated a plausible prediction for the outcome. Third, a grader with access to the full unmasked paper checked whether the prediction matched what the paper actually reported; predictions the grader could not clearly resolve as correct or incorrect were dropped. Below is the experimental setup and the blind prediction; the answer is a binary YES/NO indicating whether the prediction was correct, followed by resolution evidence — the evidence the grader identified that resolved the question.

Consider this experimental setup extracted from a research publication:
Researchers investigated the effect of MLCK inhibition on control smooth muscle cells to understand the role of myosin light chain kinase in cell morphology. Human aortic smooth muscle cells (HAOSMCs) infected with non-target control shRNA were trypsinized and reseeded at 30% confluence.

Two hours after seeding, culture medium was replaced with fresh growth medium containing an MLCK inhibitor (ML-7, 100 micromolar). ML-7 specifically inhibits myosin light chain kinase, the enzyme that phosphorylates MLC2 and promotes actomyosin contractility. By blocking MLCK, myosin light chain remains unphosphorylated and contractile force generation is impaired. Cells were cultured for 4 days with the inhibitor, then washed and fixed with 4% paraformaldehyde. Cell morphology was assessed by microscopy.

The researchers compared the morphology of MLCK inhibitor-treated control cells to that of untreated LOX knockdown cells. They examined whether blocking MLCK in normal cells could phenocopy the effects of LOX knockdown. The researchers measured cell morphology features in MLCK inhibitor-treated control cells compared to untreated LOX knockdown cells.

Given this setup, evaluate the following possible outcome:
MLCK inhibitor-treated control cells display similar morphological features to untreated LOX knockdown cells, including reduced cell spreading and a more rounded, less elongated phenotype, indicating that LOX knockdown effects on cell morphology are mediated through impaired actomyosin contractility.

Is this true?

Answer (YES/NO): NO